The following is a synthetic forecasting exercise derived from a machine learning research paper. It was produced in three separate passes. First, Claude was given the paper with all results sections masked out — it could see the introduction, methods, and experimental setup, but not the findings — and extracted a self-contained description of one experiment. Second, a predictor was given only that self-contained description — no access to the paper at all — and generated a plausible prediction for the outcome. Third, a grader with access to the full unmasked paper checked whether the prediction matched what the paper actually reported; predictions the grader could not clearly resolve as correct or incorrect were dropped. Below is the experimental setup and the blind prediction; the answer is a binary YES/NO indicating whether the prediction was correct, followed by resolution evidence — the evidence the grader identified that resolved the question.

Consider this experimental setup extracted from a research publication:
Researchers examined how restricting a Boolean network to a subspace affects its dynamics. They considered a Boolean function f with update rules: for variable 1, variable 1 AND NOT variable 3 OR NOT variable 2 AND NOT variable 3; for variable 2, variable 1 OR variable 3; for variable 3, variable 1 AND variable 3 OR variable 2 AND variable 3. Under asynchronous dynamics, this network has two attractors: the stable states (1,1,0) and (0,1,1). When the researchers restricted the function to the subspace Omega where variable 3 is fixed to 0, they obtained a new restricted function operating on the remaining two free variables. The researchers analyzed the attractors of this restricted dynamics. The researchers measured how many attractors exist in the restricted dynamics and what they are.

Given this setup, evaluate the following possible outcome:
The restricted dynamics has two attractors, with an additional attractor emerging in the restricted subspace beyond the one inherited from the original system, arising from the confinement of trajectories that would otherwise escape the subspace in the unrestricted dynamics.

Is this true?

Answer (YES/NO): NO